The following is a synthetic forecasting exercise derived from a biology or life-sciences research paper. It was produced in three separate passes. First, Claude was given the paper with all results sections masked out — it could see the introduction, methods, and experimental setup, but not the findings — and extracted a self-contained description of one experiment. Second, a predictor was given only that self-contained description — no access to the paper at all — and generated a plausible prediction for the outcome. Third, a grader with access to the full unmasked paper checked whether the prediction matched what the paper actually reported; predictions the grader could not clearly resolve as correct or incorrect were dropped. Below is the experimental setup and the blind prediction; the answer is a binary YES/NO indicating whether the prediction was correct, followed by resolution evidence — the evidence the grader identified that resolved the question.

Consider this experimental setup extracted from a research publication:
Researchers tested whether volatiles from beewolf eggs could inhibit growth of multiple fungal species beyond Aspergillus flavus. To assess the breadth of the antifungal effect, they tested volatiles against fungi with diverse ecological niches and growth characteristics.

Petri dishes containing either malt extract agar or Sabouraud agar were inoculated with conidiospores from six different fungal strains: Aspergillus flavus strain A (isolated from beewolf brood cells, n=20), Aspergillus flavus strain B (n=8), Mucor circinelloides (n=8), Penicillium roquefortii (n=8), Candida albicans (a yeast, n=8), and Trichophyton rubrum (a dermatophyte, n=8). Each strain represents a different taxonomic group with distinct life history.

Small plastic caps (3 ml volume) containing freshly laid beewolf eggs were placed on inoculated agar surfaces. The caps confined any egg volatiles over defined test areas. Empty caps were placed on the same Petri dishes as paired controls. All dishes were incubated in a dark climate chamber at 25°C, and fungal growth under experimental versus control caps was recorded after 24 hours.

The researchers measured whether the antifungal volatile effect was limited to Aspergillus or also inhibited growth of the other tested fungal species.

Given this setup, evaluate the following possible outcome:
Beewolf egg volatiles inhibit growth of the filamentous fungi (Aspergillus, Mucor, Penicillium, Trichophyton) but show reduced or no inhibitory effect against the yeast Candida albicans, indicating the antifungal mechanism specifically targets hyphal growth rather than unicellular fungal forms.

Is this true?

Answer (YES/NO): NO